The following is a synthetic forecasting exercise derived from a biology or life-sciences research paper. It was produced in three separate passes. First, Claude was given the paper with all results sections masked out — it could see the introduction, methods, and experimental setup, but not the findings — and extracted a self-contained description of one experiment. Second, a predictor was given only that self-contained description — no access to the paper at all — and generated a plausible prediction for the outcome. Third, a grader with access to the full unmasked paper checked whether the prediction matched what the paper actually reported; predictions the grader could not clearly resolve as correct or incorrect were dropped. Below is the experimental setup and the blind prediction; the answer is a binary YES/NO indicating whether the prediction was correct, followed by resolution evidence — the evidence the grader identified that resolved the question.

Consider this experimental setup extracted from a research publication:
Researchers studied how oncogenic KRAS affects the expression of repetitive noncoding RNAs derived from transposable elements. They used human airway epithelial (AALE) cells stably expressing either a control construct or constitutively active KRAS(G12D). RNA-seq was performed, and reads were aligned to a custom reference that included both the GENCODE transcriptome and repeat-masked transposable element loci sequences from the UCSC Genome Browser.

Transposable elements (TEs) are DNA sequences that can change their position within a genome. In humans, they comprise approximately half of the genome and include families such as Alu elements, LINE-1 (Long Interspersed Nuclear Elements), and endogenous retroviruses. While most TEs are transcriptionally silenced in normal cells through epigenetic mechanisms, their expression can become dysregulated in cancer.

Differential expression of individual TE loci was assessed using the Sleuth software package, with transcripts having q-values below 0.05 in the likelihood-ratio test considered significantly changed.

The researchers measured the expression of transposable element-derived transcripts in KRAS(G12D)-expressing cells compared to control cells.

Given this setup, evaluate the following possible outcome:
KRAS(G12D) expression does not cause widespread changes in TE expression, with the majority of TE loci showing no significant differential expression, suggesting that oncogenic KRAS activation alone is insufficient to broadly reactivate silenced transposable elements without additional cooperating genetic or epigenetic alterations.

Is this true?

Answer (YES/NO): NO